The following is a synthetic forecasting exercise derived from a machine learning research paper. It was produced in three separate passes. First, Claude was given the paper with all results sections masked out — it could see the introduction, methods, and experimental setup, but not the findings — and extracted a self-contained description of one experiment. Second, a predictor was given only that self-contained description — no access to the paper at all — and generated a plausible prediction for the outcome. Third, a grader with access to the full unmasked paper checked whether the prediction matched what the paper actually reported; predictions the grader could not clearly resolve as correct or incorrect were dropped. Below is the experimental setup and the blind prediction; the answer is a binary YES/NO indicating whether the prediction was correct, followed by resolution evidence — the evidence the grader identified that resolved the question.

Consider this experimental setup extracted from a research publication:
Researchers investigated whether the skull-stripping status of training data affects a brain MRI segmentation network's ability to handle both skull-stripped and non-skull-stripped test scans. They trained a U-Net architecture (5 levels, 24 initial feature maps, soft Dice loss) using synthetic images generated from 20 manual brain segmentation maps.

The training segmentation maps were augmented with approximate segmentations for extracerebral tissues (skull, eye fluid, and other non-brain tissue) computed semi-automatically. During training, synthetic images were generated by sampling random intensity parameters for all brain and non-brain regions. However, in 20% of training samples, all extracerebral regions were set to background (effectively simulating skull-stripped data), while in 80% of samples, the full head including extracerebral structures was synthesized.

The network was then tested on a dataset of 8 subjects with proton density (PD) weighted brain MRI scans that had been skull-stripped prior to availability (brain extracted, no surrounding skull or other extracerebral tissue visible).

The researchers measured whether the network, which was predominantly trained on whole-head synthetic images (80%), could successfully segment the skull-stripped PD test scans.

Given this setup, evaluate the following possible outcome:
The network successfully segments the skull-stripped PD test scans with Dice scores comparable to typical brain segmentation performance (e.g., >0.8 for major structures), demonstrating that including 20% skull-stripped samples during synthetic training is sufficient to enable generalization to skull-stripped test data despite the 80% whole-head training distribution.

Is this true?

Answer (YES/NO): YES